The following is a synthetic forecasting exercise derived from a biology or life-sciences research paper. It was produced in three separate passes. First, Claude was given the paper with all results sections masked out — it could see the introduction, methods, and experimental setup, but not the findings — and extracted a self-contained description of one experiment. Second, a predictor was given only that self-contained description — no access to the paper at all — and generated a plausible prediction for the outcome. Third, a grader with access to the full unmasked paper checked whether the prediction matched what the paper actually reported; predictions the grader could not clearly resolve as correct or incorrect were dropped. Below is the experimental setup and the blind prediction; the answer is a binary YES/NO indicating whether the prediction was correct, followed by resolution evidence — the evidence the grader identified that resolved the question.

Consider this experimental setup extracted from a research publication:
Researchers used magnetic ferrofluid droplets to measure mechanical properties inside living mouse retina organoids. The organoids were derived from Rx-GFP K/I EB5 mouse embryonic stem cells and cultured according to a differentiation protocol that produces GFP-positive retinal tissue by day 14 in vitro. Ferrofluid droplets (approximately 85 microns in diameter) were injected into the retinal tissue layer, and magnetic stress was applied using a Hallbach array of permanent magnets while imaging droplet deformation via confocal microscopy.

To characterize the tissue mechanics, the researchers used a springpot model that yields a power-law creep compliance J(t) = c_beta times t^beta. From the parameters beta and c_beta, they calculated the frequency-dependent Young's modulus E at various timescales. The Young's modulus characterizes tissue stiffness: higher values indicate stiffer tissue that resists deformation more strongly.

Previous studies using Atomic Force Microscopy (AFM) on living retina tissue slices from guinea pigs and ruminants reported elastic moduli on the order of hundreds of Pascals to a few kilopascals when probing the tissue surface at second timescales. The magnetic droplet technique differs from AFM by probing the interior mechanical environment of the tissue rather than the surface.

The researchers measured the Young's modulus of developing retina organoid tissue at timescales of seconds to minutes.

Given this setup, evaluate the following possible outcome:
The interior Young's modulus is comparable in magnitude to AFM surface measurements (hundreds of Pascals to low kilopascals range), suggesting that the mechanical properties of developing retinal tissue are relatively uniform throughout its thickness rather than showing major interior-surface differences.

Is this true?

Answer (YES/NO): YES